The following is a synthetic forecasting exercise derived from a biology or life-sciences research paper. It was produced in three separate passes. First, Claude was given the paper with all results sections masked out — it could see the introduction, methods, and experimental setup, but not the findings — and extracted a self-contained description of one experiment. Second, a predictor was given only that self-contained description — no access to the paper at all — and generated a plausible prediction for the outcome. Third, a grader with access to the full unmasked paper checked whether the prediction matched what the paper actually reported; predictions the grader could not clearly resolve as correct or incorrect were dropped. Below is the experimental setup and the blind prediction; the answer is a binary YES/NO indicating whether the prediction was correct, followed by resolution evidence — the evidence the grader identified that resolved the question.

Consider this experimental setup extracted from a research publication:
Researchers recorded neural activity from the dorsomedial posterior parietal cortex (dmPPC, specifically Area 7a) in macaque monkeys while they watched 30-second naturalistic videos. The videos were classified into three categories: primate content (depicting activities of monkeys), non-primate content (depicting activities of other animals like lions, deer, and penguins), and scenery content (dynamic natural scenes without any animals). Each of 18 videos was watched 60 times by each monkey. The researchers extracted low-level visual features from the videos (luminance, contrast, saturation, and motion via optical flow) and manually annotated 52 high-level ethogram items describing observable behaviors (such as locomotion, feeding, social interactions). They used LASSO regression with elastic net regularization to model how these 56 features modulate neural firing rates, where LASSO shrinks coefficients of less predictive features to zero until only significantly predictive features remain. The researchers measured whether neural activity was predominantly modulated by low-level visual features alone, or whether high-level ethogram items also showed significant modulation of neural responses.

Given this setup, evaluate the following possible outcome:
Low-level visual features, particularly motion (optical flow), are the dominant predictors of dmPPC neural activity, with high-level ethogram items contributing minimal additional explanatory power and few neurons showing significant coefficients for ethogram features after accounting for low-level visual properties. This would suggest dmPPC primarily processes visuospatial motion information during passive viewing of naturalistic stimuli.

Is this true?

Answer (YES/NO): NO